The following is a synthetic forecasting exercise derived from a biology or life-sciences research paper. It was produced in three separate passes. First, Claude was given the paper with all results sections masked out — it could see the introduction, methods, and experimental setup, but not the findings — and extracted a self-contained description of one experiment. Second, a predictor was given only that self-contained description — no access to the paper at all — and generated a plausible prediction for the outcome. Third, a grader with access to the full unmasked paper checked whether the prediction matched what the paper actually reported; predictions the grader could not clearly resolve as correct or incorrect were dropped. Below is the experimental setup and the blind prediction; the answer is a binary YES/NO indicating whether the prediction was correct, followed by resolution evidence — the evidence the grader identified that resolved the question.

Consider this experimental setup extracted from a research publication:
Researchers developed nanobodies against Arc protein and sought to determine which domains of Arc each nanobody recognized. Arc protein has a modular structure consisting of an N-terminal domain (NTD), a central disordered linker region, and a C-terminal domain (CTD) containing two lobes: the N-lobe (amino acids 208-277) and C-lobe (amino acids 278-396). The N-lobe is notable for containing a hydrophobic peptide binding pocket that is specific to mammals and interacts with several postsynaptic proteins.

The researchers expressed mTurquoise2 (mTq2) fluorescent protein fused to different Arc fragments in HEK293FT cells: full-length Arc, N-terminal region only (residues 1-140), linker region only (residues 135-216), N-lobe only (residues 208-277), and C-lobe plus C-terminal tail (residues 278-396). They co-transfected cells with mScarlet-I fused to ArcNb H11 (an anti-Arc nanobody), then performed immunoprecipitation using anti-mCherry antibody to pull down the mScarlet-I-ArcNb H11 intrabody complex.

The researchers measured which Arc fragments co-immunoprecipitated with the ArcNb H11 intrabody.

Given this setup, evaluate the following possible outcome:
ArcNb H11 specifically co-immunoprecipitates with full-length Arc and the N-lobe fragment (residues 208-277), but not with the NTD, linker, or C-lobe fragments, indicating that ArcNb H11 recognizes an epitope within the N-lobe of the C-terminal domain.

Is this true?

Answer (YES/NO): YES